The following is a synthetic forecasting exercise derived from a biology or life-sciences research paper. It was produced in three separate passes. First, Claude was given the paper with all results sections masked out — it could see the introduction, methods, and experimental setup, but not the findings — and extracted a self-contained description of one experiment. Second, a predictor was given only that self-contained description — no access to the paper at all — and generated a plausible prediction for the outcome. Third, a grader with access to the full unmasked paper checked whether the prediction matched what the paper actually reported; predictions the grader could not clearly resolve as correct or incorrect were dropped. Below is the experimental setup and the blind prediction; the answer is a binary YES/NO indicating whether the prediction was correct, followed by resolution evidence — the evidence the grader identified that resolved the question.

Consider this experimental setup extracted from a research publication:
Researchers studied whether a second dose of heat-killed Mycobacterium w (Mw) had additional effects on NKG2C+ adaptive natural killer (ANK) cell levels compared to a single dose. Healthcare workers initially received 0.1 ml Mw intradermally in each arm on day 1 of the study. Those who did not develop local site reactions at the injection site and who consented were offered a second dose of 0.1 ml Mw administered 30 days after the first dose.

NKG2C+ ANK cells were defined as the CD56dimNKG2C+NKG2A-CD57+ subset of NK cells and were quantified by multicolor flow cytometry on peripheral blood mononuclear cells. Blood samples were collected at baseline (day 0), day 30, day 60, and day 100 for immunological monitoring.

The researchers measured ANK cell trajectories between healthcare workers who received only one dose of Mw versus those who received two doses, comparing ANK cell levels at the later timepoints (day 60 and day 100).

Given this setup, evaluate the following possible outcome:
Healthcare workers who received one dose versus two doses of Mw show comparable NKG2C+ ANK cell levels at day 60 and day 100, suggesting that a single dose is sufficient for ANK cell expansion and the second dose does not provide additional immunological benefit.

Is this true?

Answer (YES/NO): NO